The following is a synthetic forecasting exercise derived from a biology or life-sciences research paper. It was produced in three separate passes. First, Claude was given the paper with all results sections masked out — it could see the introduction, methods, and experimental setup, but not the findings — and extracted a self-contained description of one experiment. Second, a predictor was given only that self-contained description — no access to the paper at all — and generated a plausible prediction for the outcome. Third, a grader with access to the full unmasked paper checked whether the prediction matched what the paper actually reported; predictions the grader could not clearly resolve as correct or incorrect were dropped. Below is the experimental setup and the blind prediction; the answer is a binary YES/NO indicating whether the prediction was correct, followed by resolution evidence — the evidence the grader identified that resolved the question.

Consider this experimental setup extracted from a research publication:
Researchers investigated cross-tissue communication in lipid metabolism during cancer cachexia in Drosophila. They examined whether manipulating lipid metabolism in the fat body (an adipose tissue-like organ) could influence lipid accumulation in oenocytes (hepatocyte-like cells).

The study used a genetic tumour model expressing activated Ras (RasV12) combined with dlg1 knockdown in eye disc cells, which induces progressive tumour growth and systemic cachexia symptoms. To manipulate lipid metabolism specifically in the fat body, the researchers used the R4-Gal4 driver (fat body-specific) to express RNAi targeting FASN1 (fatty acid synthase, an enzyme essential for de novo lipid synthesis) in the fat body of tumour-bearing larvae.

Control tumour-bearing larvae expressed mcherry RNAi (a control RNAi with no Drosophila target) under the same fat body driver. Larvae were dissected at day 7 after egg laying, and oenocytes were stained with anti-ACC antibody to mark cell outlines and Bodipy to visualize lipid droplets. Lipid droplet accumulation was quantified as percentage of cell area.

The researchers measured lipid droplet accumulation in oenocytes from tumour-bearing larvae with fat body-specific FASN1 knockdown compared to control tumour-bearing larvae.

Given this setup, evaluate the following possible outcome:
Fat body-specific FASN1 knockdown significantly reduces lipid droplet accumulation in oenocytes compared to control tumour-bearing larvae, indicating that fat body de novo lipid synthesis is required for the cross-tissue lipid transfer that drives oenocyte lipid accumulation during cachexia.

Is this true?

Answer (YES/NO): YES